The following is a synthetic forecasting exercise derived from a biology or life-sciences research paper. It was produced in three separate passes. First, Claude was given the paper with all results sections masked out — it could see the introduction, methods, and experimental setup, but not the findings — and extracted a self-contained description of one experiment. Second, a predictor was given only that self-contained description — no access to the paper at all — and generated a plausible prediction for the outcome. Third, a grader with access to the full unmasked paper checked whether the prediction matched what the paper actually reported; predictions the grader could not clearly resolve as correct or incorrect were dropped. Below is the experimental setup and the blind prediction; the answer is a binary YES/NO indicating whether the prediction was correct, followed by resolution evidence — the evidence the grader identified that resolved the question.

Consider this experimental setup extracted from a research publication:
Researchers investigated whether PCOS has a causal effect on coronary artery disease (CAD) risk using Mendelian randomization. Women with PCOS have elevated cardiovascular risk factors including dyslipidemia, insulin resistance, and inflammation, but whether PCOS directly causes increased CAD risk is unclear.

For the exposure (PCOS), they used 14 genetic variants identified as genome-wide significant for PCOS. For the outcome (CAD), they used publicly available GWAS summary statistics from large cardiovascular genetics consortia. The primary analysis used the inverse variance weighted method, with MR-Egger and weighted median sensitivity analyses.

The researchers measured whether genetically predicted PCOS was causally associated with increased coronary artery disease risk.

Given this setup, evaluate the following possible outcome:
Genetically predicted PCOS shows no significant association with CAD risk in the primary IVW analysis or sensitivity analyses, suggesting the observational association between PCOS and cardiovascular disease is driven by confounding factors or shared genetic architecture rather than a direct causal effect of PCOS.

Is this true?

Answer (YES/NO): YES